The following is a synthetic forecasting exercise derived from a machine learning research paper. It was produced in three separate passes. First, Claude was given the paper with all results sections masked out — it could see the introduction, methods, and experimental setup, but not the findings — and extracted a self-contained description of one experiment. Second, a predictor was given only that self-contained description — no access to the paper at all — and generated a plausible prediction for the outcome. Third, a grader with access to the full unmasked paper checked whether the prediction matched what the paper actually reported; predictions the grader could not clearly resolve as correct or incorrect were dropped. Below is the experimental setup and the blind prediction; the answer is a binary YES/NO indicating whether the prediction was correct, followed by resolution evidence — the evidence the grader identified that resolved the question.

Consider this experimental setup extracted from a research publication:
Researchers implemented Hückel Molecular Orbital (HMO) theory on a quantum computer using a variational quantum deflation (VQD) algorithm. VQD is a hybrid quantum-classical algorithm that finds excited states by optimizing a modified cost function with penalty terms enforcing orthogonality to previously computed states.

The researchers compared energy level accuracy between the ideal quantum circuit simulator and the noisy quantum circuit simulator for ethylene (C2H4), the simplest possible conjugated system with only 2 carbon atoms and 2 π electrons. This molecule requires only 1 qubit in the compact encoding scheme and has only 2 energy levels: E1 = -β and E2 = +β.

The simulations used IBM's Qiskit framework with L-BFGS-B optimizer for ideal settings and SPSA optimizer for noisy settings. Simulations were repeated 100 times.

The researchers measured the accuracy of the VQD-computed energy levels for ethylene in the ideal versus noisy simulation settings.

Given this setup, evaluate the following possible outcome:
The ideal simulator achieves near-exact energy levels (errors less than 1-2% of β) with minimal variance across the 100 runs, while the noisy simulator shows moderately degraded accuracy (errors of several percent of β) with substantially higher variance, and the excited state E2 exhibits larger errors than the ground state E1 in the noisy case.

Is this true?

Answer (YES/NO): NO